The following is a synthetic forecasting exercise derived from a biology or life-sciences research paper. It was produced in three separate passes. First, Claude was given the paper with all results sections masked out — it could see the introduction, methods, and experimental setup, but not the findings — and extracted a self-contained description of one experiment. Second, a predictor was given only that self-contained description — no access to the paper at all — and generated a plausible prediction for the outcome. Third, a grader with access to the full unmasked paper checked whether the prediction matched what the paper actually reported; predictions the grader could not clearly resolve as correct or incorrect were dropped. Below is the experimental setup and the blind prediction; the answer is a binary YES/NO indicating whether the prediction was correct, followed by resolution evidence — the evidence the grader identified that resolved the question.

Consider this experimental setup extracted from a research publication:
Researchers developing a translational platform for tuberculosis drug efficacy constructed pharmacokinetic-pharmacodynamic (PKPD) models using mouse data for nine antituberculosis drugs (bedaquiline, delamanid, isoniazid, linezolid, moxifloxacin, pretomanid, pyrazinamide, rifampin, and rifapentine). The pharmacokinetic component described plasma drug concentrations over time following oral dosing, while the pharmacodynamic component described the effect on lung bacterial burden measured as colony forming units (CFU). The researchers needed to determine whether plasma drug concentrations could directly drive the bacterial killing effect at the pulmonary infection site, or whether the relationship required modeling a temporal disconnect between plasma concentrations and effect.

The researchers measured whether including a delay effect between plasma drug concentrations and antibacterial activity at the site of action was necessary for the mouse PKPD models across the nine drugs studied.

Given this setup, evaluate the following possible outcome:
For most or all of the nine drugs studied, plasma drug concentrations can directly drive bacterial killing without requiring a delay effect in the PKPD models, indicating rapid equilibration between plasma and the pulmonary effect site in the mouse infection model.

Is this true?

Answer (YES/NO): NO